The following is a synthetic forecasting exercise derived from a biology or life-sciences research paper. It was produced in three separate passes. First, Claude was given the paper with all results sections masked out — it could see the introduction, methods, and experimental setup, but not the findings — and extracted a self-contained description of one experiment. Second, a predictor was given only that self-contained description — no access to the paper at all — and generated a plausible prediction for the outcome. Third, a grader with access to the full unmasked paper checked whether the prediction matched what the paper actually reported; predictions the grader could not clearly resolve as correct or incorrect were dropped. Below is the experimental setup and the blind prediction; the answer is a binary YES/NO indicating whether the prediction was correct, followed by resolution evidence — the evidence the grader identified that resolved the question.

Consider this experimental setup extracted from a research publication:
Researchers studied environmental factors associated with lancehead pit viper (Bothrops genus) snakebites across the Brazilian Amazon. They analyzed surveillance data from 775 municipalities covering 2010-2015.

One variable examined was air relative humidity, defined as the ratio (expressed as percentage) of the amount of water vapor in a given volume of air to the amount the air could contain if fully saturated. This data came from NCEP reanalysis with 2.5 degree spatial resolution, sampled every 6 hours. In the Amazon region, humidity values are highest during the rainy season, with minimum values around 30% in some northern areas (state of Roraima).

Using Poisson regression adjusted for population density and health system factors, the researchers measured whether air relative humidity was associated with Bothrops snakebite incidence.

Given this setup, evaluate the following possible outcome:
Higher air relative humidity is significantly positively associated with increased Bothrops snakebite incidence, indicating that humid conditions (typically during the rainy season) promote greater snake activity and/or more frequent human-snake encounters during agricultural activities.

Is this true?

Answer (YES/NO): NO